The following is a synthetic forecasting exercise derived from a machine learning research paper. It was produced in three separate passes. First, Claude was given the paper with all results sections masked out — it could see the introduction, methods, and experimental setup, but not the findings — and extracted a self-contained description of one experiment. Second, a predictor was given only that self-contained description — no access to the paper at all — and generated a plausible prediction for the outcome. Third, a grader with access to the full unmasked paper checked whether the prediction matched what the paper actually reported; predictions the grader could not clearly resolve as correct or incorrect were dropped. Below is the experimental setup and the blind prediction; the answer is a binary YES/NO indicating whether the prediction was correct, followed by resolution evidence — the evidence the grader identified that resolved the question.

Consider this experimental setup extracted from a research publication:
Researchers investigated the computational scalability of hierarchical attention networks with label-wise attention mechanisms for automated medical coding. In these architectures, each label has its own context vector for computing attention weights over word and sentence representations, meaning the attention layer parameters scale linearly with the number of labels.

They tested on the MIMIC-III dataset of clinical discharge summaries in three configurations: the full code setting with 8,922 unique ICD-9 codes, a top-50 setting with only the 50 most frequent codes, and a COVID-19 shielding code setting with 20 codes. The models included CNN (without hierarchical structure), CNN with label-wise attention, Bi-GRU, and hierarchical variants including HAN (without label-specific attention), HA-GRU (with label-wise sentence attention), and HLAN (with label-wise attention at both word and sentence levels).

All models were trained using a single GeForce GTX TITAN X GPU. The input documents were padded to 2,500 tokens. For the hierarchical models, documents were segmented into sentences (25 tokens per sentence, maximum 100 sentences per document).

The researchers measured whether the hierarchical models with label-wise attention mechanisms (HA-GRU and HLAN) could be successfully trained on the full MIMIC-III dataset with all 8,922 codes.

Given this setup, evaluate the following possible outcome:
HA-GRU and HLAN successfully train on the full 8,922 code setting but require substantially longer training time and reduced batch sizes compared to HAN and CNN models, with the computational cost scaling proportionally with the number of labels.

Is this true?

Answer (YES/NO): NO